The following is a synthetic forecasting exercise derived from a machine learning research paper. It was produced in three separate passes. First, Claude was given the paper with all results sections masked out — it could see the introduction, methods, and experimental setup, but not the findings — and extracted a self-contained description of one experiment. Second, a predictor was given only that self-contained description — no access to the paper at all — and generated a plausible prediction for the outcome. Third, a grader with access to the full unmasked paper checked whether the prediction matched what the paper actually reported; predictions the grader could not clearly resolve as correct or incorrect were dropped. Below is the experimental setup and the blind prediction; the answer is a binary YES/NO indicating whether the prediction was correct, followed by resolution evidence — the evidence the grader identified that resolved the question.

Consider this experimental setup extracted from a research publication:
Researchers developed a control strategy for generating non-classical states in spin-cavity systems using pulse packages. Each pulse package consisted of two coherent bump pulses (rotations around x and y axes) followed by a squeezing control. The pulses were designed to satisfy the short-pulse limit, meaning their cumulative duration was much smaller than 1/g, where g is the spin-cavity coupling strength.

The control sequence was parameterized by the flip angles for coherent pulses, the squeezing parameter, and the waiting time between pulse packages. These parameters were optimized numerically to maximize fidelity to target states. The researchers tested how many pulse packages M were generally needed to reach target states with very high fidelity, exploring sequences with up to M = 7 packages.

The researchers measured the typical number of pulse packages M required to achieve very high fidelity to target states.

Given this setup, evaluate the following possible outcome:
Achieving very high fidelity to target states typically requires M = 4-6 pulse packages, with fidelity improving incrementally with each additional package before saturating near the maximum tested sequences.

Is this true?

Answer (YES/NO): NO